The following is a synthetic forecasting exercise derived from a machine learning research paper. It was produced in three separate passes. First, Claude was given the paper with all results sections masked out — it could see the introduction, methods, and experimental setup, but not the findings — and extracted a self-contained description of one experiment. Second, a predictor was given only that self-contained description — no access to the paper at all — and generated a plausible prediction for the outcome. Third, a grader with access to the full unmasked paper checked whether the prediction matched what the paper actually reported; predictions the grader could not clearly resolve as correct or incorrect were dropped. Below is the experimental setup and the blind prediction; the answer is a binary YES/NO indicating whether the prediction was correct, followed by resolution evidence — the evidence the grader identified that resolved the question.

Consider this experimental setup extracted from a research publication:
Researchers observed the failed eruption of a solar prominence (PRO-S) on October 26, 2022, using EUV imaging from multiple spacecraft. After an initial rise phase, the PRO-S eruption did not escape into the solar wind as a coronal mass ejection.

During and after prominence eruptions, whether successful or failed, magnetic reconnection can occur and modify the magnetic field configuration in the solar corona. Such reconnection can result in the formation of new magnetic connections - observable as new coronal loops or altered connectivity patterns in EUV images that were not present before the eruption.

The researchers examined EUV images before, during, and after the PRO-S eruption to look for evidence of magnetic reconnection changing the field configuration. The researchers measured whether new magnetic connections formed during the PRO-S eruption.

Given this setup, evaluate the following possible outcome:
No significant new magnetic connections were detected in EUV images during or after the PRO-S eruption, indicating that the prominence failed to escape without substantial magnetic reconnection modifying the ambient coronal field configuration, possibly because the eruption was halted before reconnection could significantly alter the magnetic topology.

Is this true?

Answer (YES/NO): NO